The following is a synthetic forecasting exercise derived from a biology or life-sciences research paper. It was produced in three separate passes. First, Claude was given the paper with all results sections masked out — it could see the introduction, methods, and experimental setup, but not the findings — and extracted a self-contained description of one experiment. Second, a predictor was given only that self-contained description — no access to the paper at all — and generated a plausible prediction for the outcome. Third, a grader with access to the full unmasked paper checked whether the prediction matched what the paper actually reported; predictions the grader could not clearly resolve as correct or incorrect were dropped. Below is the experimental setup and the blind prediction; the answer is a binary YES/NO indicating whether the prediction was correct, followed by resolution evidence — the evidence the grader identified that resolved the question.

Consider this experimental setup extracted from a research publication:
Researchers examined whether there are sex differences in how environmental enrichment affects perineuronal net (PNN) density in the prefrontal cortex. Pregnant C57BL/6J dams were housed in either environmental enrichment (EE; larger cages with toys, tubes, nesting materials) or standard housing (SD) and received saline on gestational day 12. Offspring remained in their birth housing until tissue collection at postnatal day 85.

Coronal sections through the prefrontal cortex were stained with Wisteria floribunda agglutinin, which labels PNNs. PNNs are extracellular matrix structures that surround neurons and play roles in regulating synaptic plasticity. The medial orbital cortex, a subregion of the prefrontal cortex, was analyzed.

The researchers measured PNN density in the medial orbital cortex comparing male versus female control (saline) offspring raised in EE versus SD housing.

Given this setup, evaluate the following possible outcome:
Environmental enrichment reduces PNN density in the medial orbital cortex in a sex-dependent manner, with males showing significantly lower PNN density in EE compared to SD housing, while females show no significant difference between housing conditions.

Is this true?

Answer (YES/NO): NO